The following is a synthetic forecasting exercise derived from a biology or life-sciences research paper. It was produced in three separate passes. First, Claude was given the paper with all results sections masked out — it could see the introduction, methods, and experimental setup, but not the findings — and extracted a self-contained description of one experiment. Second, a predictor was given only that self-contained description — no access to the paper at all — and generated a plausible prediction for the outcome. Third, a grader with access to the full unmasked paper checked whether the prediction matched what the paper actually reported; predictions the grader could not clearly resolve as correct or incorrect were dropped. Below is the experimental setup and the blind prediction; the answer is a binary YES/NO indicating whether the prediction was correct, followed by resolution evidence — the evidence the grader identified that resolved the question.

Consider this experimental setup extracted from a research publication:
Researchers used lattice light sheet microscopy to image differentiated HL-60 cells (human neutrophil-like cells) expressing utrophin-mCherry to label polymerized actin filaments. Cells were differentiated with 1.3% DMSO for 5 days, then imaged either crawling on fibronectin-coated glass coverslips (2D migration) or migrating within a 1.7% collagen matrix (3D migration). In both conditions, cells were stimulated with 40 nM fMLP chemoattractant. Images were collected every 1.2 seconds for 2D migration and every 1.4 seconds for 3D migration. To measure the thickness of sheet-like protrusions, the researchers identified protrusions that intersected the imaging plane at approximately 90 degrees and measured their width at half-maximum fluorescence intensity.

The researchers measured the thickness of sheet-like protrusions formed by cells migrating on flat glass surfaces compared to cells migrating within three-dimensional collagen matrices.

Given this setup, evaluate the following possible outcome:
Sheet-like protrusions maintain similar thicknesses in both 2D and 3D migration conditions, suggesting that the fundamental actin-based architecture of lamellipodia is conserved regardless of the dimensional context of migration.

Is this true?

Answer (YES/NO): YES